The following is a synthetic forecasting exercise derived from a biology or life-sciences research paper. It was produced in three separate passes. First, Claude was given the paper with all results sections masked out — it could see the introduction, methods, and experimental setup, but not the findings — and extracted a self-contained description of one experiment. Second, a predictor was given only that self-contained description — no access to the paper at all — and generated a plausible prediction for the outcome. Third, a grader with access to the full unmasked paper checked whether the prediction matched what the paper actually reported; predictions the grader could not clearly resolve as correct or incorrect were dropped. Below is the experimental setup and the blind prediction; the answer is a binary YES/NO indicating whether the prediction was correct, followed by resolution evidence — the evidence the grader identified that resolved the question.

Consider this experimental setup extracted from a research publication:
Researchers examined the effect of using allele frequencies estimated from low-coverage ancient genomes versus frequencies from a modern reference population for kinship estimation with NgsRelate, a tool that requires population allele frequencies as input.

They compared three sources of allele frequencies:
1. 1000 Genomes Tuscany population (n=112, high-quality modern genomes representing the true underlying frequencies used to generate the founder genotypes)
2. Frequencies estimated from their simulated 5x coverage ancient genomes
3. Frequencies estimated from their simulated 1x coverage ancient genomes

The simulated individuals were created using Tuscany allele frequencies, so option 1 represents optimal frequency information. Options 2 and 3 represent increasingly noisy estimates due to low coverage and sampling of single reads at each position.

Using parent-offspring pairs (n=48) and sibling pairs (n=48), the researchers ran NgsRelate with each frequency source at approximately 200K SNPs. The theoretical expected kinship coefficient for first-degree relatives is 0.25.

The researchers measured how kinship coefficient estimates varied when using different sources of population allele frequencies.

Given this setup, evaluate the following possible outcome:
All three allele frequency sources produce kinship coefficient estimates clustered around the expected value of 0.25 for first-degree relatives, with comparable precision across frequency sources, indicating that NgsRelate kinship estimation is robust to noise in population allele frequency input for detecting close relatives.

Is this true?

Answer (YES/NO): NO